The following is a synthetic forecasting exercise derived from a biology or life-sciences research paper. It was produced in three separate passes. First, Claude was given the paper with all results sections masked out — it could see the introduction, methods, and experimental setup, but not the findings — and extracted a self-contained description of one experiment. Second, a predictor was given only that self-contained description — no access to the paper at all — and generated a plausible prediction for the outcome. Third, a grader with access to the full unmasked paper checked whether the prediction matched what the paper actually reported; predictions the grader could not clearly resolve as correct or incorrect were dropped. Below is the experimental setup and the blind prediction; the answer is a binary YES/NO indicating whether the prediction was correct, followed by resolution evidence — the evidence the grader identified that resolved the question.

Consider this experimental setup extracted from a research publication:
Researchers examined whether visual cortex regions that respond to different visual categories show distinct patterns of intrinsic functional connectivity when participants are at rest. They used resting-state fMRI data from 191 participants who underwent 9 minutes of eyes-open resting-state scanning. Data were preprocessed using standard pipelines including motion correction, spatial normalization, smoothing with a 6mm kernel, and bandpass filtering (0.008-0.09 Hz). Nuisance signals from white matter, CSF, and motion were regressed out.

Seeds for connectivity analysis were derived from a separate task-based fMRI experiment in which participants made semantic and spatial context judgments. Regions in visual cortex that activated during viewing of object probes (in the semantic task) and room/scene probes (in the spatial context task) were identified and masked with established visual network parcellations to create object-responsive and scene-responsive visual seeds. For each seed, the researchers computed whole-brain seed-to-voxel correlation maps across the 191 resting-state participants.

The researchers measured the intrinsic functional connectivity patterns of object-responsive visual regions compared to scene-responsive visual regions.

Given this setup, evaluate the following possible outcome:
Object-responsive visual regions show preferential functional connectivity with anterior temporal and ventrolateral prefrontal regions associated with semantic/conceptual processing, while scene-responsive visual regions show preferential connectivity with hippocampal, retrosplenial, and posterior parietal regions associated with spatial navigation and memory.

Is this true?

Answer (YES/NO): YES